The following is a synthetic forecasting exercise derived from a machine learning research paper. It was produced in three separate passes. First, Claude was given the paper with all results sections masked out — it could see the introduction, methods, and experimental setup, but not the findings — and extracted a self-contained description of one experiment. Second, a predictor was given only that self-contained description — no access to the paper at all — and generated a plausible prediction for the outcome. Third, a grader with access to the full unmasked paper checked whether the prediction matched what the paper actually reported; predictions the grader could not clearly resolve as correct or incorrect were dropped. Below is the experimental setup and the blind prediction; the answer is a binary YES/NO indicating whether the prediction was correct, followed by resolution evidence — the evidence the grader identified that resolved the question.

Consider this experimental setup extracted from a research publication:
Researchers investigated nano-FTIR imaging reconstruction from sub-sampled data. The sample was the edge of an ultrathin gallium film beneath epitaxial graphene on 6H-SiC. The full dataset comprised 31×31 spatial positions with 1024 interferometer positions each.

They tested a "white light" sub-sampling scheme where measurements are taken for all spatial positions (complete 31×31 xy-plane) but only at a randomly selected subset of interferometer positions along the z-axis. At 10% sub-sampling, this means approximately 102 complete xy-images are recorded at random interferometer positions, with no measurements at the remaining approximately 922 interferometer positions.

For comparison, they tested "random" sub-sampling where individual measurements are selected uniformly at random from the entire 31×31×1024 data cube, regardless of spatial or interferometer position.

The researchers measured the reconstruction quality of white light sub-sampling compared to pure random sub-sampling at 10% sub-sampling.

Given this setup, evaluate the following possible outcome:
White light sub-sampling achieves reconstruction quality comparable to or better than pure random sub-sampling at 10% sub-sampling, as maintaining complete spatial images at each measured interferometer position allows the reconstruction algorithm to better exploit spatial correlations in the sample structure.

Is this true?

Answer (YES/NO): NO